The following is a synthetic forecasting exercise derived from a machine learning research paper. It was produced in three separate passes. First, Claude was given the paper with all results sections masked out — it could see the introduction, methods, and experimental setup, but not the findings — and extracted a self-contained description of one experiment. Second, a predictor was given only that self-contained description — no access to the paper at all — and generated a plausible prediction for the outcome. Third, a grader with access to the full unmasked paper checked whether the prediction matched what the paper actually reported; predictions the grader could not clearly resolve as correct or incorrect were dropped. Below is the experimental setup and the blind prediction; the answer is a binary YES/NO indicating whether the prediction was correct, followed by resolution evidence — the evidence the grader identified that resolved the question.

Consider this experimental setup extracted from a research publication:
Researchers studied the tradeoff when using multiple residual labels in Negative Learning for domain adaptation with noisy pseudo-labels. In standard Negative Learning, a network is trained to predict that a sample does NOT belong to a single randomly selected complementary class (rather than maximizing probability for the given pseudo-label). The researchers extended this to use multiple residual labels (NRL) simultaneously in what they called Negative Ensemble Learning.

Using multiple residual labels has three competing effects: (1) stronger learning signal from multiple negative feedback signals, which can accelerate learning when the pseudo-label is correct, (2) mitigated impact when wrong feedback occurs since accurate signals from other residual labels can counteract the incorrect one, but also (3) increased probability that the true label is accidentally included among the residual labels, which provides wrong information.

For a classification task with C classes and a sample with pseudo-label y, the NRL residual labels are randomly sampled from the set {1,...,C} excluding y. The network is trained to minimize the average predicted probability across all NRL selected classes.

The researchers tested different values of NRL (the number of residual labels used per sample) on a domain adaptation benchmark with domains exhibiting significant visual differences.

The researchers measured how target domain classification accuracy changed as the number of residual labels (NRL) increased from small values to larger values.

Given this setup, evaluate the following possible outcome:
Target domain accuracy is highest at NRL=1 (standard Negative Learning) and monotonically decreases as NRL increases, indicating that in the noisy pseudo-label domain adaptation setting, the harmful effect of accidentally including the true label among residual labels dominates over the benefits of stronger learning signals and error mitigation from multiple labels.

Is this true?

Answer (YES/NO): NO